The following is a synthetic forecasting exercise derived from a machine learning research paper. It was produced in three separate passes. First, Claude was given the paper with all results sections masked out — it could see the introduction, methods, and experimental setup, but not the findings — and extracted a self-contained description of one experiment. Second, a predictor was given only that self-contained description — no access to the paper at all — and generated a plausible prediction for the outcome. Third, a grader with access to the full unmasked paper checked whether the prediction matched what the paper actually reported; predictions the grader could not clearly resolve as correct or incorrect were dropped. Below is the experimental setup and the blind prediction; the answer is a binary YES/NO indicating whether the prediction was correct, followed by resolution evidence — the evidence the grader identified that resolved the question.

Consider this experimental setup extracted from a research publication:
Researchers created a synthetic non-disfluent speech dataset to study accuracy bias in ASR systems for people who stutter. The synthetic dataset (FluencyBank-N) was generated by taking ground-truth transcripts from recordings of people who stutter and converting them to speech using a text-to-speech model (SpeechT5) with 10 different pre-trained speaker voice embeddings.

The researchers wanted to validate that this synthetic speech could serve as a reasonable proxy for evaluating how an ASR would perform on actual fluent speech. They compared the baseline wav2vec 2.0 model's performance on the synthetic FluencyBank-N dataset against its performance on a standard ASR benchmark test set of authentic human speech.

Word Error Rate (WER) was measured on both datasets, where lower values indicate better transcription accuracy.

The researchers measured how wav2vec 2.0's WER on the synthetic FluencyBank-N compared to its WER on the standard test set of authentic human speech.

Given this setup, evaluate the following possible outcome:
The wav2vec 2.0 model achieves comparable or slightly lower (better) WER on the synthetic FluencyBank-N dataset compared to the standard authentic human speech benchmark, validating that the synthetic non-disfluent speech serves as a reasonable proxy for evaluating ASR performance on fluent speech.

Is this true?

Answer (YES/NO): NO